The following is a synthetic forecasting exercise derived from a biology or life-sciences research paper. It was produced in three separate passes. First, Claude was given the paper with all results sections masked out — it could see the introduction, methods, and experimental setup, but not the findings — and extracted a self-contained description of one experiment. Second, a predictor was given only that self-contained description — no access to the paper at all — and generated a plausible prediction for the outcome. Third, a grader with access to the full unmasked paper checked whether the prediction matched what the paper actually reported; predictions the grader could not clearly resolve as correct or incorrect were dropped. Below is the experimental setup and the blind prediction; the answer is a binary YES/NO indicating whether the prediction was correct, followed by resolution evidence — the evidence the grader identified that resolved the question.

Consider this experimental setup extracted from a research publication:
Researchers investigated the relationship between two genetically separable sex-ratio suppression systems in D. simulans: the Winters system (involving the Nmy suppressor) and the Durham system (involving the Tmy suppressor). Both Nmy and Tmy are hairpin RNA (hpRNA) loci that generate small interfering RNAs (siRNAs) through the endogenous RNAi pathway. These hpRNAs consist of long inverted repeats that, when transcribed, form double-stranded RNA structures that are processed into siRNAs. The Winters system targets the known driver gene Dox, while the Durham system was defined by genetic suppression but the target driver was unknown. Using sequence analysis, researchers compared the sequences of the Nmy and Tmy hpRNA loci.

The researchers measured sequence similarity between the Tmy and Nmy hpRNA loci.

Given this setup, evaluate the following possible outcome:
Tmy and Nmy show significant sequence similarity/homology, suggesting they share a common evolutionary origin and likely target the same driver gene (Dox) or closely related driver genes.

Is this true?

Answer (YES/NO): YES